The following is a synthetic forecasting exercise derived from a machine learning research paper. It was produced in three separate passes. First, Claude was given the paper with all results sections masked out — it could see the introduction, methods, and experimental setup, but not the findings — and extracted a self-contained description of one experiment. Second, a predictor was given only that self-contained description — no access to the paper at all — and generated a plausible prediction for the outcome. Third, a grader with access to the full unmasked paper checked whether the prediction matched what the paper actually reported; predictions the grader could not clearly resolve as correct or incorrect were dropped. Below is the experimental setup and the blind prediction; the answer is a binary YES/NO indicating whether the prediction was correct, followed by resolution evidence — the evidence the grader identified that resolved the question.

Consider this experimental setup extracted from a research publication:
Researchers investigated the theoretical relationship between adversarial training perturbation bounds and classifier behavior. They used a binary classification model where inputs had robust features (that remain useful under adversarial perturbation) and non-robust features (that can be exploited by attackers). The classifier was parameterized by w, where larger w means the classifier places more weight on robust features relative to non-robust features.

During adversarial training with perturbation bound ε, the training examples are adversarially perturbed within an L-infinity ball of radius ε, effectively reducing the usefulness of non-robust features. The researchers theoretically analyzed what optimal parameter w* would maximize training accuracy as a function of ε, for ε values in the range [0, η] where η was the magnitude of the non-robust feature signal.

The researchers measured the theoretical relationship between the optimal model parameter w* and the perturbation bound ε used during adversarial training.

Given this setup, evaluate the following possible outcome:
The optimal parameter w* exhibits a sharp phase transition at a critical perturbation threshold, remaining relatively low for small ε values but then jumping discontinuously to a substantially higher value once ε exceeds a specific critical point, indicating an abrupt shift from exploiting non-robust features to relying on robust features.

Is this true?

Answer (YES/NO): NO